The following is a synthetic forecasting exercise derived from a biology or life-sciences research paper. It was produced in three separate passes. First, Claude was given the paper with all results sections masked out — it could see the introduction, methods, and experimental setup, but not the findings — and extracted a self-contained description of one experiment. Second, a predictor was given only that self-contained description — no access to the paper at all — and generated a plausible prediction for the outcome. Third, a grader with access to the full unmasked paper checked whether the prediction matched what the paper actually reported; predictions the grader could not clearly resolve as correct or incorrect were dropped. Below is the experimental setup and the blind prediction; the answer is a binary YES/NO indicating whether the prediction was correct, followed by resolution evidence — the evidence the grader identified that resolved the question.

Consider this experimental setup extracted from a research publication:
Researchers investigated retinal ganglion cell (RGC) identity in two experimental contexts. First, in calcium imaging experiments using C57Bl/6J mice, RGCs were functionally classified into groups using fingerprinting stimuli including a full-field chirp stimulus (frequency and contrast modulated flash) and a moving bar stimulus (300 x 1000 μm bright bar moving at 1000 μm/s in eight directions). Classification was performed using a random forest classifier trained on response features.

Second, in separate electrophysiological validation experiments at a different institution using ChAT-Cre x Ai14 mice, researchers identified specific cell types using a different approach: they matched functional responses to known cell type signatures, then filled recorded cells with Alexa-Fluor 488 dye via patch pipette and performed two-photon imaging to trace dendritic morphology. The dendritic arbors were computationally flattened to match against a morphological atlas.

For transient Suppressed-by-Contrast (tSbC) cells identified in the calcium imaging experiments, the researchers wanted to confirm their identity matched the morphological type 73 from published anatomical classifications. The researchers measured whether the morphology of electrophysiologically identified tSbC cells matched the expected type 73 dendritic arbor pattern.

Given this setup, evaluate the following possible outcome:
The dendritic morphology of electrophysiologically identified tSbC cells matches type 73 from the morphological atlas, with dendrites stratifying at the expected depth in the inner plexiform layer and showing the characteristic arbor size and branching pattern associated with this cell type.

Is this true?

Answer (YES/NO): YES